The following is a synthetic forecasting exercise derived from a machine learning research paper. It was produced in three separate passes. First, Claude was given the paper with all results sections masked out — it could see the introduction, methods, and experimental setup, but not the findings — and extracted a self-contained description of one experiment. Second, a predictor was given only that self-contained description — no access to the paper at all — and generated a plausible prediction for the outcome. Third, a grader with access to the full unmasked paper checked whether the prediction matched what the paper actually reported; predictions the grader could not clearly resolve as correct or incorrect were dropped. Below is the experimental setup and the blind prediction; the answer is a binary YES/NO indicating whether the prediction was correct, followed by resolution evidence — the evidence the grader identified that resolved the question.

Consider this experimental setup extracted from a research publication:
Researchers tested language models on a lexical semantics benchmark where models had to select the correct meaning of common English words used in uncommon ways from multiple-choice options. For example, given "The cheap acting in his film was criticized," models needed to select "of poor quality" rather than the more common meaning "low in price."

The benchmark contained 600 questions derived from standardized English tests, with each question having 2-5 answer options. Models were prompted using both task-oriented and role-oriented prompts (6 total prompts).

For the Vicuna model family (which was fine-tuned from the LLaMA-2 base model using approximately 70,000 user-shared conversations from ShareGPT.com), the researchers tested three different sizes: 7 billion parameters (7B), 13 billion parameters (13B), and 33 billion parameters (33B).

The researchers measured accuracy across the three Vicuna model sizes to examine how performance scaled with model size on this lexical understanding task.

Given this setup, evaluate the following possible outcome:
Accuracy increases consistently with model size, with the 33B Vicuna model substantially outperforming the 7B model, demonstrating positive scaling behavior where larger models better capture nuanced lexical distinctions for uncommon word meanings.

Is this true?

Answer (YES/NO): YES